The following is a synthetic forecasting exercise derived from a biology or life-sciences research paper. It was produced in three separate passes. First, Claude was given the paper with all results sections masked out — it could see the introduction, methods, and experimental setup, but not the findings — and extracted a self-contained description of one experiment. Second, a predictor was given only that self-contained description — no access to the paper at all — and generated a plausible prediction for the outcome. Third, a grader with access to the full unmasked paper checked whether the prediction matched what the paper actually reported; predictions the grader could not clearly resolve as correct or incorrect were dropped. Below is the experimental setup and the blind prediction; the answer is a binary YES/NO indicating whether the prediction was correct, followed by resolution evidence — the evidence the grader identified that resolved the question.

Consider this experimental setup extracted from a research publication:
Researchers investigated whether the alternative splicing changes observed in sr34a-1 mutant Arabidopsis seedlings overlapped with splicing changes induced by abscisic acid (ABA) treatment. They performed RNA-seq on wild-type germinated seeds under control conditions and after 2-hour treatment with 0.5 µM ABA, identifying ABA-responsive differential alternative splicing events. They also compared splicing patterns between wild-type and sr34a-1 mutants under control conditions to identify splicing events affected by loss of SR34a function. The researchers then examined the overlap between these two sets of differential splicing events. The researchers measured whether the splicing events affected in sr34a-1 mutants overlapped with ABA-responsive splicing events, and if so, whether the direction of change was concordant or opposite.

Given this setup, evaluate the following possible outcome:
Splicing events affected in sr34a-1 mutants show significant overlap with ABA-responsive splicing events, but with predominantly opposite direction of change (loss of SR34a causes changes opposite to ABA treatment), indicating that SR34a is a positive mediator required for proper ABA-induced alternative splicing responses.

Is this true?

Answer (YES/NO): NO